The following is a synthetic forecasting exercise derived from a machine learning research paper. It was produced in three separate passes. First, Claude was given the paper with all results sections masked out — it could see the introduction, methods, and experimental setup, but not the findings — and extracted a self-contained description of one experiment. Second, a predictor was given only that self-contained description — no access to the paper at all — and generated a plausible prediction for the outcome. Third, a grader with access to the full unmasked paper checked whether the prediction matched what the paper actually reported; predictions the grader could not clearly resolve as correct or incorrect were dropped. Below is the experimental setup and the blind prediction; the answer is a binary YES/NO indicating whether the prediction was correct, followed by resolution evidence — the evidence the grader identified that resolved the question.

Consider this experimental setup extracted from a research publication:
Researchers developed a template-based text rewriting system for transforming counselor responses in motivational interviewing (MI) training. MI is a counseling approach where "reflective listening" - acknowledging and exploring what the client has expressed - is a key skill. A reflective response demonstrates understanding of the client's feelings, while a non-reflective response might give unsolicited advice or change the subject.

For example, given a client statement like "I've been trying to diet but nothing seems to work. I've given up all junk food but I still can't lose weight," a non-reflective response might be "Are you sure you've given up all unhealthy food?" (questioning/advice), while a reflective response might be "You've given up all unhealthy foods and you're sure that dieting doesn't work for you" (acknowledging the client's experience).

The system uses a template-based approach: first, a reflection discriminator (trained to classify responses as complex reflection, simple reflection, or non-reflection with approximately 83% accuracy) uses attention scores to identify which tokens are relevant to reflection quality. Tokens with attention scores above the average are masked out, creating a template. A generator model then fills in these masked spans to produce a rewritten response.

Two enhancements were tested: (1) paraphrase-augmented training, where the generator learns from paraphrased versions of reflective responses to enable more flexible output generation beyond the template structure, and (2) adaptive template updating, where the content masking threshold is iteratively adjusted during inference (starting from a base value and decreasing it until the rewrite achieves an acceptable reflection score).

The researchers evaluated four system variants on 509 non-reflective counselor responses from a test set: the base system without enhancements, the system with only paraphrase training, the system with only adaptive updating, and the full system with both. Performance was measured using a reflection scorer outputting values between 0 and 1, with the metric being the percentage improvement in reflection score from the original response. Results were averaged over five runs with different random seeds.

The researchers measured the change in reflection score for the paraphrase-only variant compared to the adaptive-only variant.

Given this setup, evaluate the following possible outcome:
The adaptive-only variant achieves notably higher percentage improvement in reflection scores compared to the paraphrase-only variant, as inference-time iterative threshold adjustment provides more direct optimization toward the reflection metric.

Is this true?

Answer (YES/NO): NO